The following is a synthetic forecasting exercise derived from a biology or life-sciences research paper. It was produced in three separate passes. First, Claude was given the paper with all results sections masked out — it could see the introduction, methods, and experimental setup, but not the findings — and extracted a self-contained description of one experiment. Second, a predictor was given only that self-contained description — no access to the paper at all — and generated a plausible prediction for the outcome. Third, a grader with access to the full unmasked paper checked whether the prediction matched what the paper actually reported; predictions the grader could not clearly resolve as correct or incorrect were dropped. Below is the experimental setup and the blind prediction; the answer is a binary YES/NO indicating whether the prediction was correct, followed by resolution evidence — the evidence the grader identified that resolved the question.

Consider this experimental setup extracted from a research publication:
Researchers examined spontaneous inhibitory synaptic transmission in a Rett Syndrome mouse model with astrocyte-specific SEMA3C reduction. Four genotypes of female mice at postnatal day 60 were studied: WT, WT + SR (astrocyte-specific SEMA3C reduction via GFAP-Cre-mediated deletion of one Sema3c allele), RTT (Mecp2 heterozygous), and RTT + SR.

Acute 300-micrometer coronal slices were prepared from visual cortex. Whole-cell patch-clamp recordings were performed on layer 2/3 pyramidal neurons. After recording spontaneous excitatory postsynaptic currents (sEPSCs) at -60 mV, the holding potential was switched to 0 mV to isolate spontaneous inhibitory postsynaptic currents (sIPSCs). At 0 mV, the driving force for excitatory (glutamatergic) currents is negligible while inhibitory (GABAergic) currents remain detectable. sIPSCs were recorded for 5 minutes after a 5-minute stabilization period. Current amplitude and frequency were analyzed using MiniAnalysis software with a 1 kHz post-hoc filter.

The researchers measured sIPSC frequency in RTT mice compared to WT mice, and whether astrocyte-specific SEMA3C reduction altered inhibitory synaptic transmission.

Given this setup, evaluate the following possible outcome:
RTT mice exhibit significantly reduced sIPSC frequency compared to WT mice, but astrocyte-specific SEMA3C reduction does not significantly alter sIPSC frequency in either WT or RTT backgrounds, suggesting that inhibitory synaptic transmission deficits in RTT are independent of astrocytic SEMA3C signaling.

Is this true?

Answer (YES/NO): NO